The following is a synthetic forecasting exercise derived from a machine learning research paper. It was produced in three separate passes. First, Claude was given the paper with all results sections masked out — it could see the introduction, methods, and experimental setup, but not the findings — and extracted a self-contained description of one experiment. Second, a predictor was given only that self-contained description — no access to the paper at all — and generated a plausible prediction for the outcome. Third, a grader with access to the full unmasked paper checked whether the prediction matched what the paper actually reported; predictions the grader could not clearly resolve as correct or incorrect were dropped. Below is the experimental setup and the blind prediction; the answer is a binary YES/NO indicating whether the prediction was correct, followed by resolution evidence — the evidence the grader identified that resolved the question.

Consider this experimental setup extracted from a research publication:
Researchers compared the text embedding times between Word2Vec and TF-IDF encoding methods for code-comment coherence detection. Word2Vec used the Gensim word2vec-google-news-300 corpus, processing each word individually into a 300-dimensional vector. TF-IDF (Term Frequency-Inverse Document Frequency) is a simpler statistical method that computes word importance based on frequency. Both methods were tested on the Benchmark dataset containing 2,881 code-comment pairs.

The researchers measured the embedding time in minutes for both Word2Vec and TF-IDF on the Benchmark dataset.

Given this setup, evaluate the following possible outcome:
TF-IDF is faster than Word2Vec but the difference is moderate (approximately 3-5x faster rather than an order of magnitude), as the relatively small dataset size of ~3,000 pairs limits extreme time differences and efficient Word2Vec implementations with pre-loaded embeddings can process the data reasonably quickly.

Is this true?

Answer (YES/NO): NO